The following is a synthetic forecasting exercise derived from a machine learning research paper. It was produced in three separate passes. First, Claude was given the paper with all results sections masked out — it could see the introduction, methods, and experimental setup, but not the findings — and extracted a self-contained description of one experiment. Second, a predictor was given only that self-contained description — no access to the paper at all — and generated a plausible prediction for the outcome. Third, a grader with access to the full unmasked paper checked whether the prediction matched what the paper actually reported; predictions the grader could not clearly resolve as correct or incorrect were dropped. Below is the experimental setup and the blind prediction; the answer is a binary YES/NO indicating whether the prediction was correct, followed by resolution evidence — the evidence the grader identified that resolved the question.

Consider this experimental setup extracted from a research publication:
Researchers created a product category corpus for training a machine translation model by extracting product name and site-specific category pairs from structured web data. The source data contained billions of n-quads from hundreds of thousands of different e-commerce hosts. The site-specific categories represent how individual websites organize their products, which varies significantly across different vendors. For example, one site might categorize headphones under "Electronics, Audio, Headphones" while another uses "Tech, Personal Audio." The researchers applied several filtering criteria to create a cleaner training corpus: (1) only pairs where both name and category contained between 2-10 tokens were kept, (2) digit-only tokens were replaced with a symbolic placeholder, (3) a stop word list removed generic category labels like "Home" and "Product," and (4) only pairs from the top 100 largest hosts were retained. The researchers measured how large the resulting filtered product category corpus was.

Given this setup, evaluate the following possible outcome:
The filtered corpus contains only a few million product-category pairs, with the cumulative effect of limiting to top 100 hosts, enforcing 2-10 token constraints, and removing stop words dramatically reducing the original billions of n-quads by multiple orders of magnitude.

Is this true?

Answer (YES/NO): NO